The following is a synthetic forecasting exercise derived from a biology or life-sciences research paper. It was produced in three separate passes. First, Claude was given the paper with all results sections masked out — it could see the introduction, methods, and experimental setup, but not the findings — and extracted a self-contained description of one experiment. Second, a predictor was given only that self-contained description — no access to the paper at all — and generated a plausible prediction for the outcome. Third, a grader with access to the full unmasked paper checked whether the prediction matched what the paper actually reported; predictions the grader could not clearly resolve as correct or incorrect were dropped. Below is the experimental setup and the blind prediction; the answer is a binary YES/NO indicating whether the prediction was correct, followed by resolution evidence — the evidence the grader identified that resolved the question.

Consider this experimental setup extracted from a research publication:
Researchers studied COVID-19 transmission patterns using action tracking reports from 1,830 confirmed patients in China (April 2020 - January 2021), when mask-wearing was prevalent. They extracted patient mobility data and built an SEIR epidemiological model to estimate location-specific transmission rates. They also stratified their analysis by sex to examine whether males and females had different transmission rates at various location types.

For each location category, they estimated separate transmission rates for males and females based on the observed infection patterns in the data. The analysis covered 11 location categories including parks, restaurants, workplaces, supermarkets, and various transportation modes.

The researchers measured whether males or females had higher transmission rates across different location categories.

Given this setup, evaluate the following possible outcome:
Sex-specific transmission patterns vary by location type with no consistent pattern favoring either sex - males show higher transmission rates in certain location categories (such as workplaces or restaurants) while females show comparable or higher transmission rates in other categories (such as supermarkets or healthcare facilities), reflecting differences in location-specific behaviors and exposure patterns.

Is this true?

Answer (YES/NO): NO